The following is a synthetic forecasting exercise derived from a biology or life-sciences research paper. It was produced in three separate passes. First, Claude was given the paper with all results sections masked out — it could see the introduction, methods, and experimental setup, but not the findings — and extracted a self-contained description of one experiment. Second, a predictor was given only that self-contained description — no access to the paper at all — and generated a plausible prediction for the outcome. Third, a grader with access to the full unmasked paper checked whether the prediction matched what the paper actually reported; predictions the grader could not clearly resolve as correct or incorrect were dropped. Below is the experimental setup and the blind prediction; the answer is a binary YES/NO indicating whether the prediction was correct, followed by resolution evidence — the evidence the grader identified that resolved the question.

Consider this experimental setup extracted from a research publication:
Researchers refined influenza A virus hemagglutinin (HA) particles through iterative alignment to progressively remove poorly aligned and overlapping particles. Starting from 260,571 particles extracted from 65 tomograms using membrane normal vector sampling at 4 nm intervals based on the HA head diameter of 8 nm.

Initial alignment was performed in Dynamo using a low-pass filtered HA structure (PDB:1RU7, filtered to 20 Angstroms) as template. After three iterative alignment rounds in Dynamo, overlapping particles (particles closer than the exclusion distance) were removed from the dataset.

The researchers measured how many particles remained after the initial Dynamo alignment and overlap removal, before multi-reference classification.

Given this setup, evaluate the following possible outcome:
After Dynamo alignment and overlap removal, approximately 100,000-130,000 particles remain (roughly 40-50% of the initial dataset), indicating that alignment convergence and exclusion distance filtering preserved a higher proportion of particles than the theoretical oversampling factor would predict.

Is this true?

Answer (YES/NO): YES